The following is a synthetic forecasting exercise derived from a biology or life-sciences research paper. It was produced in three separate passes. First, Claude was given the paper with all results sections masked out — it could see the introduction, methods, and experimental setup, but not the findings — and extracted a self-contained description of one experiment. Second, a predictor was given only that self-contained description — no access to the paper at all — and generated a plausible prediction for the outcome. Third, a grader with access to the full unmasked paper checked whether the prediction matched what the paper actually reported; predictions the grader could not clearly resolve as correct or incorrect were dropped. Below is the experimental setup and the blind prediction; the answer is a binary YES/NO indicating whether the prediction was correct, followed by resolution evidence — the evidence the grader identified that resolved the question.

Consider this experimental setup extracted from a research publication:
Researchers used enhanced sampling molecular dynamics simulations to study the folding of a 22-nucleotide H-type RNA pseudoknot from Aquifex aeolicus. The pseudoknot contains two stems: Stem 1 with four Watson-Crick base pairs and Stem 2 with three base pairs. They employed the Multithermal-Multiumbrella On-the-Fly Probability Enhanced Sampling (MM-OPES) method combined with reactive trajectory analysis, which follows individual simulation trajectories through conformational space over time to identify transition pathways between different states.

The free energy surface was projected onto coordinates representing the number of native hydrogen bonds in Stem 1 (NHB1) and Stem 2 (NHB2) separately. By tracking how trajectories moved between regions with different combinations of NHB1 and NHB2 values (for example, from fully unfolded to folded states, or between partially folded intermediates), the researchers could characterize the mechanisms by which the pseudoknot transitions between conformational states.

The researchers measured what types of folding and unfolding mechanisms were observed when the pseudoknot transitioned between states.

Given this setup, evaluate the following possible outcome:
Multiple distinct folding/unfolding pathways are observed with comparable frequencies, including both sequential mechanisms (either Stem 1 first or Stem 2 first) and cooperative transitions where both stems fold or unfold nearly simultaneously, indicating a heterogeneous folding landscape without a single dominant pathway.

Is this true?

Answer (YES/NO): NO